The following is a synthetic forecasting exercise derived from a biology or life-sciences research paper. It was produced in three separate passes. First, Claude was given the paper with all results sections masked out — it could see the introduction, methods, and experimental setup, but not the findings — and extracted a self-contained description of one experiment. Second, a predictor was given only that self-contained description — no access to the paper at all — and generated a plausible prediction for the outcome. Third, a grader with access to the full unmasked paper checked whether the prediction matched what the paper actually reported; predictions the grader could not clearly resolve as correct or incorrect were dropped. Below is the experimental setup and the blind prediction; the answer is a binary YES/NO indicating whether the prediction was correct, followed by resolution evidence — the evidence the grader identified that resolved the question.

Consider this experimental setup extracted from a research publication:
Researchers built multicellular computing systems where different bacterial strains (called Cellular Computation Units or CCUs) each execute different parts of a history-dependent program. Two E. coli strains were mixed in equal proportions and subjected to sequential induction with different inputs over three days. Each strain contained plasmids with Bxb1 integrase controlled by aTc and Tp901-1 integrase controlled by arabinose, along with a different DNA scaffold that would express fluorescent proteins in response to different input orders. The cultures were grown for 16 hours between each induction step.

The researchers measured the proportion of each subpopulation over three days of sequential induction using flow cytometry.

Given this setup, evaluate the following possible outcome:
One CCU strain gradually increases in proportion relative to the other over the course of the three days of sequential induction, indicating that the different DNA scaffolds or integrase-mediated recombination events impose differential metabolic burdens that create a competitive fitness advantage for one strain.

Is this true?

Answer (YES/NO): NO